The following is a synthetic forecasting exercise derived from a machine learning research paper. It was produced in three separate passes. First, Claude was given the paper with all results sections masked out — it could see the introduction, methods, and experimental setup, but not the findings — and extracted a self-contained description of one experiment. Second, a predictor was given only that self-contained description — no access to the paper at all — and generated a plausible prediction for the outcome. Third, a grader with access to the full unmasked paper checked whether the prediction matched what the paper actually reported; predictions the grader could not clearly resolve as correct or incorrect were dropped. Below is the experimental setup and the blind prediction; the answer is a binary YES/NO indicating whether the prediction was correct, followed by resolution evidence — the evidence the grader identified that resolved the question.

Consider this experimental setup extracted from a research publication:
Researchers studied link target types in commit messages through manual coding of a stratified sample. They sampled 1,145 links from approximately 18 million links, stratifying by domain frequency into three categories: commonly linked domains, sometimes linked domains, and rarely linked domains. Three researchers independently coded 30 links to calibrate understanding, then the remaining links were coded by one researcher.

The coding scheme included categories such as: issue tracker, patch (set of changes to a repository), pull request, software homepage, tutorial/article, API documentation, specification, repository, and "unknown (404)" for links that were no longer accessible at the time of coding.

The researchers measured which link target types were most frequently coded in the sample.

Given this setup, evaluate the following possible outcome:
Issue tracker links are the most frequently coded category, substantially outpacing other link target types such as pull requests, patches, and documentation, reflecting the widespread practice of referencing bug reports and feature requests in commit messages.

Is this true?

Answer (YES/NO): NO